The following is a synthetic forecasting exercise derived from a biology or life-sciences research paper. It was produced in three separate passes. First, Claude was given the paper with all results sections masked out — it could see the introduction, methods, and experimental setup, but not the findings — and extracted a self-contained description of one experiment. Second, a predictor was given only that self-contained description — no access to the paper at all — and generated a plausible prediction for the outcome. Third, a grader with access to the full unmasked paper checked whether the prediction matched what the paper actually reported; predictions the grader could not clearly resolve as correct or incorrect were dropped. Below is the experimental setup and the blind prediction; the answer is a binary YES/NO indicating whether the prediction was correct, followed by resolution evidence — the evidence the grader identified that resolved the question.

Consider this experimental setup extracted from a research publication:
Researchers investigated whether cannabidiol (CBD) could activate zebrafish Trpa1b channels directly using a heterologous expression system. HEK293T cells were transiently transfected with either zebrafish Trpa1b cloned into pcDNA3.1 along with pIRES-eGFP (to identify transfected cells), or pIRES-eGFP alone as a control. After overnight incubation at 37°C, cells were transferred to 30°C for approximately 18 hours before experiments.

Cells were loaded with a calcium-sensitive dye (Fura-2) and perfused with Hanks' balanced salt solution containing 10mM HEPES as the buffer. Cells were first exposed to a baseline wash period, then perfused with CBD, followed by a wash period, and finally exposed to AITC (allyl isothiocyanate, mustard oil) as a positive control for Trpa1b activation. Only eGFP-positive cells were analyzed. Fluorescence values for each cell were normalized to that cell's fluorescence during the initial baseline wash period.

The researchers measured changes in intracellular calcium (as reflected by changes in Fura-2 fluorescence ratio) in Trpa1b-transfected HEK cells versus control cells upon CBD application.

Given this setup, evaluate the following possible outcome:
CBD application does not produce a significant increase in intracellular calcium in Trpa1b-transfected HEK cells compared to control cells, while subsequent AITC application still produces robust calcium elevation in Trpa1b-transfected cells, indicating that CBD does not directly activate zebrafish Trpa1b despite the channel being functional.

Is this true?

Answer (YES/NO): NO